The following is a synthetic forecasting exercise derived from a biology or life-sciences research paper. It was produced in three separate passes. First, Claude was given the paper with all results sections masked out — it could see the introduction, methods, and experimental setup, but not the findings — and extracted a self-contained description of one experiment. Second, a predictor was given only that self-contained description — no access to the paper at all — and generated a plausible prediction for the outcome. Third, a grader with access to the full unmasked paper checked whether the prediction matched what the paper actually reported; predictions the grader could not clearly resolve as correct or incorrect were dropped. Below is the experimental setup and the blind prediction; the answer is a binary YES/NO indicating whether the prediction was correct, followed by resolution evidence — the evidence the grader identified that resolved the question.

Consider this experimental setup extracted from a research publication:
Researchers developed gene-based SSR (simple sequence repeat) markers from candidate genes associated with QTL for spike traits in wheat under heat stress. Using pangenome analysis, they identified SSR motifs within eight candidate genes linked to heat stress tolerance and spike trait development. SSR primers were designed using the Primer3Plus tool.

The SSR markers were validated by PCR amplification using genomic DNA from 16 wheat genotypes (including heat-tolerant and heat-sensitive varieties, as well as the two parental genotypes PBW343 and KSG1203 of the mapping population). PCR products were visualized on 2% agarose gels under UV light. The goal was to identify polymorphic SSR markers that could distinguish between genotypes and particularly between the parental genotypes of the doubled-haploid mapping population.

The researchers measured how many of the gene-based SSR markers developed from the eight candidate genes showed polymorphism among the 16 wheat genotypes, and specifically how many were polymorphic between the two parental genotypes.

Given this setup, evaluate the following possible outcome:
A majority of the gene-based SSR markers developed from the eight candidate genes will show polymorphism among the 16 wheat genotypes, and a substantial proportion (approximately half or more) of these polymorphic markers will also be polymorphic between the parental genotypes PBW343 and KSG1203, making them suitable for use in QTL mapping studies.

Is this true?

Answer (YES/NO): NO